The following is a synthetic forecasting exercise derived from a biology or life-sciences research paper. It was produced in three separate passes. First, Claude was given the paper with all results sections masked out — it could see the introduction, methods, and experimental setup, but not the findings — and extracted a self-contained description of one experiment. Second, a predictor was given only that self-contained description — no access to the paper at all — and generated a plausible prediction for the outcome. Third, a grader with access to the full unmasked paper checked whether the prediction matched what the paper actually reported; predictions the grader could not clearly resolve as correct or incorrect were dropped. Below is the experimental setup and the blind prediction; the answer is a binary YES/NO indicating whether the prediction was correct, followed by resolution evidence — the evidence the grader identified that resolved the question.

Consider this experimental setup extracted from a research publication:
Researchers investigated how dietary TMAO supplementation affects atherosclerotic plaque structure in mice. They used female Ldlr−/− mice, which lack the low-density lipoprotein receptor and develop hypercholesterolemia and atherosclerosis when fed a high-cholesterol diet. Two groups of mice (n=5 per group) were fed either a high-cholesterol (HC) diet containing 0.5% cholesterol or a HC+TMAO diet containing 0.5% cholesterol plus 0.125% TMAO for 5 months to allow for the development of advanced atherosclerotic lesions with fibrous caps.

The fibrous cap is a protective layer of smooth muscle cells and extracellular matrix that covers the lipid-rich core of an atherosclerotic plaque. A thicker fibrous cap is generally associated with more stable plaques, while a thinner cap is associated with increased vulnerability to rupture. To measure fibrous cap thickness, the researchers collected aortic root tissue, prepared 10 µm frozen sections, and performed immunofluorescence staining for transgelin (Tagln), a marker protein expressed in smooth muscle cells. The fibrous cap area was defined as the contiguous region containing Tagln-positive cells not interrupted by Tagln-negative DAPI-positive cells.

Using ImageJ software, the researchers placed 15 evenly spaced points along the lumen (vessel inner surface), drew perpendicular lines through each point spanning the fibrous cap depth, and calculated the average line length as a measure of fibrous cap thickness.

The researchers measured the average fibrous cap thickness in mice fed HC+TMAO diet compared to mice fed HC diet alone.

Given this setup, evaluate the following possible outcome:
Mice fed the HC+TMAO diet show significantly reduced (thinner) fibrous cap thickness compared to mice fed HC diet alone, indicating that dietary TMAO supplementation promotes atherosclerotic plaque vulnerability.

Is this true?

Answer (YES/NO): YES